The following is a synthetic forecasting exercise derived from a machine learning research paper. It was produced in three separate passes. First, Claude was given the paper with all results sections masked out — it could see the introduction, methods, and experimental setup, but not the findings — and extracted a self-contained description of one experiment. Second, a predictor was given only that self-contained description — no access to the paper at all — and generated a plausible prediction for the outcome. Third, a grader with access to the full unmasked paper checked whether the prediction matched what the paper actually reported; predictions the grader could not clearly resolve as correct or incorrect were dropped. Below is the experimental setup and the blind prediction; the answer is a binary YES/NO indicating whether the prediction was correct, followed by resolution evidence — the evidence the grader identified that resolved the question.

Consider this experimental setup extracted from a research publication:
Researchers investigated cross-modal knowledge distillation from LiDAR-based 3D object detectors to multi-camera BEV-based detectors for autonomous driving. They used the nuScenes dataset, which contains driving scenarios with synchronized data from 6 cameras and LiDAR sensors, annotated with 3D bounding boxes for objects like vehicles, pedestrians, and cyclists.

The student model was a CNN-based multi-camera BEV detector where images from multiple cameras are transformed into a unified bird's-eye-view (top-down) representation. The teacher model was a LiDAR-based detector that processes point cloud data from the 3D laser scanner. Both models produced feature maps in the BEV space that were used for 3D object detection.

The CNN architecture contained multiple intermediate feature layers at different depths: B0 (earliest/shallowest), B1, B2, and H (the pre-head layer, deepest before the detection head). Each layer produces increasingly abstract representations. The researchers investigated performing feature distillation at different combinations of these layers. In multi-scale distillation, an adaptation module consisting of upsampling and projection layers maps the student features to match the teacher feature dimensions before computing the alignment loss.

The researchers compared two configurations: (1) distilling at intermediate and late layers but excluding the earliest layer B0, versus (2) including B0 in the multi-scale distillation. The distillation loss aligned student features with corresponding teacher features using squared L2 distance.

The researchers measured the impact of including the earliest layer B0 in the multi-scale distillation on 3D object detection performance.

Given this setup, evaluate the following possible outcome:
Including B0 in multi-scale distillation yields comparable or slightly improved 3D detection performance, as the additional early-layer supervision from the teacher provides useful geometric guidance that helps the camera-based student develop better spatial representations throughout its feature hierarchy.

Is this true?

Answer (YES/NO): NO